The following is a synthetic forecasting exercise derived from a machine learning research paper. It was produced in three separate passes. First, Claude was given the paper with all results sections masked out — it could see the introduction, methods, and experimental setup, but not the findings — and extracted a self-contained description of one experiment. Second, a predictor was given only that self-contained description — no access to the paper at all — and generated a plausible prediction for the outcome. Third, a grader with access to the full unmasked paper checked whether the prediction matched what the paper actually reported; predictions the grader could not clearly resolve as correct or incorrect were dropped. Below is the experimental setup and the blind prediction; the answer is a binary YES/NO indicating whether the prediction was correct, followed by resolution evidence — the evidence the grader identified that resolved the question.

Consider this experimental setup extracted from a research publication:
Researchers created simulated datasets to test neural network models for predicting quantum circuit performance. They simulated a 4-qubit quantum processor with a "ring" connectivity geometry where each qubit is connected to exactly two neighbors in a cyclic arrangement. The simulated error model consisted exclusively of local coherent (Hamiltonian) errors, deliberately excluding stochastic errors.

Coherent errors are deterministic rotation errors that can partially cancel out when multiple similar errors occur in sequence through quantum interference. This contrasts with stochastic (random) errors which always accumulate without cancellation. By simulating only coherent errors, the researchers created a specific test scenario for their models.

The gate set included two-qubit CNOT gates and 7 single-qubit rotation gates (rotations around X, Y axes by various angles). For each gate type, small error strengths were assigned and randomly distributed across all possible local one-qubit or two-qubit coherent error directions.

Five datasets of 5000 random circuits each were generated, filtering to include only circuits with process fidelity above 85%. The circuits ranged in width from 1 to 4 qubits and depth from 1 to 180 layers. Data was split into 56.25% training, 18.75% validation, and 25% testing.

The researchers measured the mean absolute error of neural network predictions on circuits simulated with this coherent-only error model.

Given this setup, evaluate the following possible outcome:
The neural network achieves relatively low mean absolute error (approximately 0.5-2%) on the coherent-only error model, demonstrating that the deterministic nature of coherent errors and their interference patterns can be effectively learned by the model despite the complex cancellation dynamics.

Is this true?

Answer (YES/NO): NO